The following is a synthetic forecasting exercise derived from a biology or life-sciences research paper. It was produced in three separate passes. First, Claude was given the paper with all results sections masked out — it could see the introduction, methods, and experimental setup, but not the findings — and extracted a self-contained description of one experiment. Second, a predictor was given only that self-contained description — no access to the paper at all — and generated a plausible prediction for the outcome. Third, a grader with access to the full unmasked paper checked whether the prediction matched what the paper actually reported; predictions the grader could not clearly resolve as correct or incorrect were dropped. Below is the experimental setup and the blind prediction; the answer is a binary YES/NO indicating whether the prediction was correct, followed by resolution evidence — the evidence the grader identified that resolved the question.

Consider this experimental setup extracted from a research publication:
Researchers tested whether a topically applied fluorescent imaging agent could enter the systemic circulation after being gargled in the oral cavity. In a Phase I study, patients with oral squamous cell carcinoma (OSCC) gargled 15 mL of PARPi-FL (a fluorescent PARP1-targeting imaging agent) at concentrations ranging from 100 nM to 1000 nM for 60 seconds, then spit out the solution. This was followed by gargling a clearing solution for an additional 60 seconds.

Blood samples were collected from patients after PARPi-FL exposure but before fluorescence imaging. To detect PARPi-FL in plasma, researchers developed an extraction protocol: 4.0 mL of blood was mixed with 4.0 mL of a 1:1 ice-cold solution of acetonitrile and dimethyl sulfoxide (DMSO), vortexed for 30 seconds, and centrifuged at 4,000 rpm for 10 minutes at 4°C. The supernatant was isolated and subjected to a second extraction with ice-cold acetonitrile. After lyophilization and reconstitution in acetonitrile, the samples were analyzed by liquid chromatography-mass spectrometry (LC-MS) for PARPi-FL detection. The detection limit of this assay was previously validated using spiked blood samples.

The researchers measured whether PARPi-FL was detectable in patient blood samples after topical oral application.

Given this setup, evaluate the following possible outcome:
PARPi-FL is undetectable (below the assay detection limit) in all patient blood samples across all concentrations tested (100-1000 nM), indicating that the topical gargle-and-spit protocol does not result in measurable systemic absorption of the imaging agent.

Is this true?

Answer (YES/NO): YES